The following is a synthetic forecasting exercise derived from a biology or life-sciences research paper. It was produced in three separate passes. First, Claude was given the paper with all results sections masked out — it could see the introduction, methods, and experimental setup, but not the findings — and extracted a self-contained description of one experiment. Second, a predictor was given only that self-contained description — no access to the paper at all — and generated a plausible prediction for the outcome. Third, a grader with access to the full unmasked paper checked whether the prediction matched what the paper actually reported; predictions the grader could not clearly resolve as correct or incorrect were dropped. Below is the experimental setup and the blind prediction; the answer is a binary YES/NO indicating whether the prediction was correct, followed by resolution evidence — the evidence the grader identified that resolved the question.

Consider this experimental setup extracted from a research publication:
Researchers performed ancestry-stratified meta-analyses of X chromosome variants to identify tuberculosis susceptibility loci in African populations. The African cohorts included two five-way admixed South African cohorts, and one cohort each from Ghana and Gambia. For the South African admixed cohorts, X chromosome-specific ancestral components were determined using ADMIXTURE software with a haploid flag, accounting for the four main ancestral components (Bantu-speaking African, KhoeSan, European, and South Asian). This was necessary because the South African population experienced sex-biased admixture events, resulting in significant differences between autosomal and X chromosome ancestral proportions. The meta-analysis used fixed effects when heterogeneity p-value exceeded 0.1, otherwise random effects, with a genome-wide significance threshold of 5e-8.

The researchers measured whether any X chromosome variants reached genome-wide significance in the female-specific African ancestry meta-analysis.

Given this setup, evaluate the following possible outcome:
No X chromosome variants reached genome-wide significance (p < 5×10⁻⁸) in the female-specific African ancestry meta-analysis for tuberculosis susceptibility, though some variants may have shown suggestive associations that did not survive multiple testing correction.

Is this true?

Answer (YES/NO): NO